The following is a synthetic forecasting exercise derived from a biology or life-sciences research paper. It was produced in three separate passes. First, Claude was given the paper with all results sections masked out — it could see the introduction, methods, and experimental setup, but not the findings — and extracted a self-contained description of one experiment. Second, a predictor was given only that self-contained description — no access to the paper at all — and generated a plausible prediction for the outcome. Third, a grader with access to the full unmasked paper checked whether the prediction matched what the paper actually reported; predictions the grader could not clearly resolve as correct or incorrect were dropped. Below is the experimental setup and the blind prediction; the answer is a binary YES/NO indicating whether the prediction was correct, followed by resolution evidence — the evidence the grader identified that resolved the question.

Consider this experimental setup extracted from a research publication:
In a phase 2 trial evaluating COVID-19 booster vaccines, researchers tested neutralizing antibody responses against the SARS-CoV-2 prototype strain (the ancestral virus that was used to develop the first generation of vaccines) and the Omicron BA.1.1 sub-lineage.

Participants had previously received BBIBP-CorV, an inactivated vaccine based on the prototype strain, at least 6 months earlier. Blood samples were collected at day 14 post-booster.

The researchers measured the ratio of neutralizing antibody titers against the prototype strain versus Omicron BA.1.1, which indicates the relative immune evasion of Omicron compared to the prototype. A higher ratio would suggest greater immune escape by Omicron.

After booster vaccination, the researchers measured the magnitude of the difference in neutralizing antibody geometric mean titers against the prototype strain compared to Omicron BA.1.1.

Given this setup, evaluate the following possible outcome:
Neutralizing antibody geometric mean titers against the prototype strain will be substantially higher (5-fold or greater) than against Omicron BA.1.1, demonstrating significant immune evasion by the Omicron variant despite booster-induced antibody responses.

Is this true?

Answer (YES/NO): NO